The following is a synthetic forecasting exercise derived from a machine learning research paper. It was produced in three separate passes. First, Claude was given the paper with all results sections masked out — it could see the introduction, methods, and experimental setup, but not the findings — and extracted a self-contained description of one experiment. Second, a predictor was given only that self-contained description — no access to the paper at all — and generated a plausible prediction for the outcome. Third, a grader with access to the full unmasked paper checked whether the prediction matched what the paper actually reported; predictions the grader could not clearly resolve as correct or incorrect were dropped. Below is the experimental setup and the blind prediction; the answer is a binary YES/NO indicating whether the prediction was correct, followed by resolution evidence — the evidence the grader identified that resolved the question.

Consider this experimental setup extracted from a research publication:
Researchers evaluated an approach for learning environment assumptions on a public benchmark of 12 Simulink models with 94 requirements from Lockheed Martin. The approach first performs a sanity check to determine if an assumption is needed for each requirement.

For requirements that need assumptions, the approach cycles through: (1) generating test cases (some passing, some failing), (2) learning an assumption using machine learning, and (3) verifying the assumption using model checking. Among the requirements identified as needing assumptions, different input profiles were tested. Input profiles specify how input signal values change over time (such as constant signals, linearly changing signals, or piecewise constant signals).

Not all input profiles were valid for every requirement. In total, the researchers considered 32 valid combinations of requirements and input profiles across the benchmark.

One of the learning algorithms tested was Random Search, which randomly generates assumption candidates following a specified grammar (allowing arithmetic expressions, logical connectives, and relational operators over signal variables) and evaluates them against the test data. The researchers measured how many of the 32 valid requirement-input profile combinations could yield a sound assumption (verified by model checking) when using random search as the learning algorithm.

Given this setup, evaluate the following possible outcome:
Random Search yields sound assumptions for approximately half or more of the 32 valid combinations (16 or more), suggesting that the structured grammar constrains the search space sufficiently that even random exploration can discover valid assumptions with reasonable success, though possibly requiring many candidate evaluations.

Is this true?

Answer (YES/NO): YES